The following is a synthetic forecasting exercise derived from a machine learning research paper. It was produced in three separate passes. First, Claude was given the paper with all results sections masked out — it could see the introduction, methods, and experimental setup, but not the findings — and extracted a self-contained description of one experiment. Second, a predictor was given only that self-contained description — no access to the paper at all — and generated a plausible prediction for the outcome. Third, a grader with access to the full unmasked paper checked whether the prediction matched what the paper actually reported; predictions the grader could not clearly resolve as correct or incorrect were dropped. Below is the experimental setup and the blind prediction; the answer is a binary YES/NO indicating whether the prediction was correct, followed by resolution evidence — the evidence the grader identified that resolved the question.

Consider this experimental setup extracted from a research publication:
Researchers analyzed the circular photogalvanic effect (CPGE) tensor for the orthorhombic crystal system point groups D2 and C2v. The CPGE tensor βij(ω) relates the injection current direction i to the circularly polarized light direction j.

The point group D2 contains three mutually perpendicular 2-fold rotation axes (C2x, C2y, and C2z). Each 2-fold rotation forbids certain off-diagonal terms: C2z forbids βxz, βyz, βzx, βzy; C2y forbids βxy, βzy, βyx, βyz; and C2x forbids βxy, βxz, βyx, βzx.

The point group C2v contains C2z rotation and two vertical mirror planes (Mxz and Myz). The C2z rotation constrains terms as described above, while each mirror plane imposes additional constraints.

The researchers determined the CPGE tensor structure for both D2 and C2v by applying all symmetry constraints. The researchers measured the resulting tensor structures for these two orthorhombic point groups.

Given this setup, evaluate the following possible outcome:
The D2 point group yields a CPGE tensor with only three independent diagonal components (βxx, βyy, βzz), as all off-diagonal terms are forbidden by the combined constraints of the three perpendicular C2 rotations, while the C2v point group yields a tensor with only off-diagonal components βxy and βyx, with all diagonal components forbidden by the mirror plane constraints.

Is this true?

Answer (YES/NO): YES